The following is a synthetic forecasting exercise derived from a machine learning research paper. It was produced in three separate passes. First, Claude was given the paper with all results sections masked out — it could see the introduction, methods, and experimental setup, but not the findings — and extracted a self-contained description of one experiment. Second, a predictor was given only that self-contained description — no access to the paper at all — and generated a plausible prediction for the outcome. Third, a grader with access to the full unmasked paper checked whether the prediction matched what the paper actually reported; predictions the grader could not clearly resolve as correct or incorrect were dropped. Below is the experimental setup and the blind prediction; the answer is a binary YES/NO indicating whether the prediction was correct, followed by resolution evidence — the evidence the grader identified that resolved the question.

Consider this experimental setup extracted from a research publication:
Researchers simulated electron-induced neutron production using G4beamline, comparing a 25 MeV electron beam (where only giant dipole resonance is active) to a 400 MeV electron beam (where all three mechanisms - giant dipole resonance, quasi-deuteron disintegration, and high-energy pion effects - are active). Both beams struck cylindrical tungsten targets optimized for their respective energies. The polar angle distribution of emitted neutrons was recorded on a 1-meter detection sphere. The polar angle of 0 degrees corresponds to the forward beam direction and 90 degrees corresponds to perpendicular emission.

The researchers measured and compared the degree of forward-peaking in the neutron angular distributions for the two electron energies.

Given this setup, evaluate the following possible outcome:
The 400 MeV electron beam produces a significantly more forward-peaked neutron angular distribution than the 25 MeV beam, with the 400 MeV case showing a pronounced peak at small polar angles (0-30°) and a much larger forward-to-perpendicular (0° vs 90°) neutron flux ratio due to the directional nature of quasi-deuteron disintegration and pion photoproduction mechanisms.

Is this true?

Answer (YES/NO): NO